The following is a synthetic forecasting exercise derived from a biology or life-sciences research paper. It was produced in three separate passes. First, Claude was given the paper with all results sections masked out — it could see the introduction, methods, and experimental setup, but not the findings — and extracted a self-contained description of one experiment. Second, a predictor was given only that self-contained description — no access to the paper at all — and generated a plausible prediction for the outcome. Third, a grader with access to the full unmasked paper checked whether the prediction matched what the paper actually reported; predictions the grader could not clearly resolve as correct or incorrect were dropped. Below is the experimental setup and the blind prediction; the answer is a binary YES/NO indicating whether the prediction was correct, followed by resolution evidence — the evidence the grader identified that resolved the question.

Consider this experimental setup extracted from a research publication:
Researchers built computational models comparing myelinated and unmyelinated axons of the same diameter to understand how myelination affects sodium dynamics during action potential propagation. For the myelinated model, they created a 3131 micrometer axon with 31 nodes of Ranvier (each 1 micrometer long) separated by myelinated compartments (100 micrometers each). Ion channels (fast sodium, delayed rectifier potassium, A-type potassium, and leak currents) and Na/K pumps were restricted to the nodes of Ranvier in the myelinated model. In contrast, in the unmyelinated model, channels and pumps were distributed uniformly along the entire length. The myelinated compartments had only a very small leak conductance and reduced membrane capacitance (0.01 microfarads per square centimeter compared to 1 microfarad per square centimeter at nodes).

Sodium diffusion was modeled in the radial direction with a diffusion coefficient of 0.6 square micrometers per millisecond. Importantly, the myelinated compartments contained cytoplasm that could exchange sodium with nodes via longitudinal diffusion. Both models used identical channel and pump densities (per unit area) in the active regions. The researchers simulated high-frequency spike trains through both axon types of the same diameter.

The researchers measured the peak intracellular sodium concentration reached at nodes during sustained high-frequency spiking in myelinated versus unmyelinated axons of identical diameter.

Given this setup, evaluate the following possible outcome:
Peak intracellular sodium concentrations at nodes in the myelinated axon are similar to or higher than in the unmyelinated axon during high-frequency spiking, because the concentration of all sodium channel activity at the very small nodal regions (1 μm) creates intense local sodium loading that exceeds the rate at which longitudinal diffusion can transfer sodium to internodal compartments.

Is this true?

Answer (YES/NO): NO